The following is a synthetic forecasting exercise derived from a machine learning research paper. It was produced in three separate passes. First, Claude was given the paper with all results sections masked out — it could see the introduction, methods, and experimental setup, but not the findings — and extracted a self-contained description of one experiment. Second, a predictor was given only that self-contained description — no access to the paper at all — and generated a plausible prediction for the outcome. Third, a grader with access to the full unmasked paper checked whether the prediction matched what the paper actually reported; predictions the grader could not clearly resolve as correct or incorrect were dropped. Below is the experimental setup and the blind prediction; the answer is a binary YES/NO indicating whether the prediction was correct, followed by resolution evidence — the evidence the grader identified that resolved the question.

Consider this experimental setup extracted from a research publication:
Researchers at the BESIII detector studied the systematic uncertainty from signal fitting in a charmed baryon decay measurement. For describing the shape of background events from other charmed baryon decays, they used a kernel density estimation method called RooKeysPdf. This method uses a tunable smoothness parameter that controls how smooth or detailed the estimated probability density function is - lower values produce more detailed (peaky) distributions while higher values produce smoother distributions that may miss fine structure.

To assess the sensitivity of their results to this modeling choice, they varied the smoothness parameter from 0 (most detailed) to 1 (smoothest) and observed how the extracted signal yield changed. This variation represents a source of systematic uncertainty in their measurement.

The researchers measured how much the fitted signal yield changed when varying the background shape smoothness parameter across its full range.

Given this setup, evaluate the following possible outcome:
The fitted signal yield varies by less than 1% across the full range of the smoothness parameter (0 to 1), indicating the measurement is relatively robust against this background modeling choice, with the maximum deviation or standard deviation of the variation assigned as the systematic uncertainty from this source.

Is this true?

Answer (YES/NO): NO